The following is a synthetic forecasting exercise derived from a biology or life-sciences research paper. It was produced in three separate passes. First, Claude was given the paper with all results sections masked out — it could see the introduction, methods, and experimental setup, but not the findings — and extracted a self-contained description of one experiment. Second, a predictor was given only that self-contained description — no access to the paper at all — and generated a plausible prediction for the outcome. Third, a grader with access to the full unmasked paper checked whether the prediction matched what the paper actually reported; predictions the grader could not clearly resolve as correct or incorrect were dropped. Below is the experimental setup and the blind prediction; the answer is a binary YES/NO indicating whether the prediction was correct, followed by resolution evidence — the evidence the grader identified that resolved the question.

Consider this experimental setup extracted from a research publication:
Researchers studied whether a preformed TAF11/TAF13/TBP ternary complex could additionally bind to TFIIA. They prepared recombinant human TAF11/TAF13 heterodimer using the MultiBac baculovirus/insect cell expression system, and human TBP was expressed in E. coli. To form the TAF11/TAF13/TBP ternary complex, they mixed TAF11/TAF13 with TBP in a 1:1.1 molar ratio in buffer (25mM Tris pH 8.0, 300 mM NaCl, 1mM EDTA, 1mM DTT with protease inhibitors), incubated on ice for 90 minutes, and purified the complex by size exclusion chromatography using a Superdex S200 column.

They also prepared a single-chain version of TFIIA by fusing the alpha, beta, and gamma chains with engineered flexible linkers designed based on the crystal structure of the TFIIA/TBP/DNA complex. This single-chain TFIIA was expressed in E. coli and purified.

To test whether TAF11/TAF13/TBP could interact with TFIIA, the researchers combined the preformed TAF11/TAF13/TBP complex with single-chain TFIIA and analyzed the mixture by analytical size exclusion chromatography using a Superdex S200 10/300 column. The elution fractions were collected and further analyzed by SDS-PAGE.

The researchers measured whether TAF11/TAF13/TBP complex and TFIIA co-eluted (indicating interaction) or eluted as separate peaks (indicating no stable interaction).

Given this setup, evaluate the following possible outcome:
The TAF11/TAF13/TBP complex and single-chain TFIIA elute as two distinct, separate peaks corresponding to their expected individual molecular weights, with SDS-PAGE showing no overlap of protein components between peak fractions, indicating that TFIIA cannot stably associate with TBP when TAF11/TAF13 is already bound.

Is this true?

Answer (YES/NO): YES